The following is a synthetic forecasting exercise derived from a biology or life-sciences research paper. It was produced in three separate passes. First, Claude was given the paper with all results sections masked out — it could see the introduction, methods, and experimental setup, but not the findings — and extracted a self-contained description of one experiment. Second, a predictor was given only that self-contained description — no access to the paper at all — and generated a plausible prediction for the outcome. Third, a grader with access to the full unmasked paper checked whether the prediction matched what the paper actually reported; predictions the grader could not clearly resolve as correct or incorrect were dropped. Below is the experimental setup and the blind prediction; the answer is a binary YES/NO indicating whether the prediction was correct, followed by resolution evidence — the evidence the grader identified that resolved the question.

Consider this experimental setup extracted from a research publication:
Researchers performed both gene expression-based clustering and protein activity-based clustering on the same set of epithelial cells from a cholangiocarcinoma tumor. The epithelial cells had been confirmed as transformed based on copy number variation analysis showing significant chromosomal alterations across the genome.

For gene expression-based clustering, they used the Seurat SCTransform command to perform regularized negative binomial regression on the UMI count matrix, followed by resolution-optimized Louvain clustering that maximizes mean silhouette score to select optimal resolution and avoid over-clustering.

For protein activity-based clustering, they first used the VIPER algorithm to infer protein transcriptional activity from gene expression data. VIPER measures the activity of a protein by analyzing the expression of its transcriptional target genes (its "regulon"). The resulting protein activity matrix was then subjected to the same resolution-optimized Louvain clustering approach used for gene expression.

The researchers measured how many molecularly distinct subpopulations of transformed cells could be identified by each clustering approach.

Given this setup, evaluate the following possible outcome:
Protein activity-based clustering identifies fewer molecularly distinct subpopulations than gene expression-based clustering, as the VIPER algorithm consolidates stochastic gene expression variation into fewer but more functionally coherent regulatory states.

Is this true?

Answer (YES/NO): NO